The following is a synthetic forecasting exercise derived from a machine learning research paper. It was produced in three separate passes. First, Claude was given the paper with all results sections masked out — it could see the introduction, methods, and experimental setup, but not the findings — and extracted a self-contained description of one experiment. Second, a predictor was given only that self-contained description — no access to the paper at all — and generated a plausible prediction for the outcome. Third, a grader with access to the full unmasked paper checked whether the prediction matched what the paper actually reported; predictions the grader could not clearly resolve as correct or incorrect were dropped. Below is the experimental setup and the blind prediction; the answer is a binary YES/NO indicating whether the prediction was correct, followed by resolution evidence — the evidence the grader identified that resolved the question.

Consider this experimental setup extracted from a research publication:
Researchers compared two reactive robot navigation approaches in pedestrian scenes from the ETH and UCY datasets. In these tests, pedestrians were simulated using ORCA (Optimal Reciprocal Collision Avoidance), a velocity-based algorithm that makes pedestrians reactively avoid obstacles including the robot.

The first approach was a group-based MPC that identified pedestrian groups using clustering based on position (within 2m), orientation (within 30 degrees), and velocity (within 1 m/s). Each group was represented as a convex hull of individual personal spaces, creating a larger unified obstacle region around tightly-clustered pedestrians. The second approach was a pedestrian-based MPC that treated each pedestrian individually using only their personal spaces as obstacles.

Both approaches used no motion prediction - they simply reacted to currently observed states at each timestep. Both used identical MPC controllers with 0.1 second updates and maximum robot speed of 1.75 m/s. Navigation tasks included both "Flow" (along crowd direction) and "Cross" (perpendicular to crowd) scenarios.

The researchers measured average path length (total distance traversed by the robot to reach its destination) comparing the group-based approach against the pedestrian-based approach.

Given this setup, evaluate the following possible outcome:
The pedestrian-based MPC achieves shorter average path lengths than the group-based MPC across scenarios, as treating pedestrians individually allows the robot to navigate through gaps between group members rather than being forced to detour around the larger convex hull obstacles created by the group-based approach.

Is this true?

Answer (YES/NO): YES